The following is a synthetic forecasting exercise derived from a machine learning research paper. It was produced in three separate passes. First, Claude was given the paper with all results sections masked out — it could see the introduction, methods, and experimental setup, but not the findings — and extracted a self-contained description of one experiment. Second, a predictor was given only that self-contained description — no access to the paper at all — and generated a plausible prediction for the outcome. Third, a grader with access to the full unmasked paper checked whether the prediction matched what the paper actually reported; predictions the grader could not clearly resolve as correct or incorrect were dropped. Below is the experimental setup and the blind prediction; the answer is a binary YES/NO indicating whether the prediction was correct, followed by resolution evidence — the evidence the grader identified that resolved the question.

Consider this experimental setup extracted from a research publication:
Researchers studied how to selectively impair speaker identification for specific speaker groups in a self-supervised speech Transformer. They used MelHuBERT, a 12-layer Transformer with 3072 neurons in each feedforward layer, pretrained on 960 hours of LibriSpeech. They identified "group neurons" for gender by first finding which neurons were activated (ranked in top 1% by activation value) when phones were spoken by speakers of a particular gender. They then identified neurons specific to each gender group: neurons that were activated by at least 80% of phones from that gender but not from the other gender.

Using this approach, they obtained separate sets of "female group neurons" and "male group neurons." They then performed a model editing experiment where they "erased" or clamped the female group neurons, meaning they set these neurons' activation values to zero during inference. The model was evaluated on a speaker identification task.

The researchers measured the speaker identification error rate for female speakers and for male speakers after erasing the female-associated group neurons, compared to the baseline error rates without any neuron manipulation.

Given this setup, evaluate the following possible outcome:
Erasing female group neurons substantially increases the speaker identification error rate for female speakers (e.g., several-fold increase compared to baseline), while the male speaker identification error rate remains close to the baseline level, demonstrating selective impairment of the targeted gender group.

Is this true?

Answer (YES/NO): NO